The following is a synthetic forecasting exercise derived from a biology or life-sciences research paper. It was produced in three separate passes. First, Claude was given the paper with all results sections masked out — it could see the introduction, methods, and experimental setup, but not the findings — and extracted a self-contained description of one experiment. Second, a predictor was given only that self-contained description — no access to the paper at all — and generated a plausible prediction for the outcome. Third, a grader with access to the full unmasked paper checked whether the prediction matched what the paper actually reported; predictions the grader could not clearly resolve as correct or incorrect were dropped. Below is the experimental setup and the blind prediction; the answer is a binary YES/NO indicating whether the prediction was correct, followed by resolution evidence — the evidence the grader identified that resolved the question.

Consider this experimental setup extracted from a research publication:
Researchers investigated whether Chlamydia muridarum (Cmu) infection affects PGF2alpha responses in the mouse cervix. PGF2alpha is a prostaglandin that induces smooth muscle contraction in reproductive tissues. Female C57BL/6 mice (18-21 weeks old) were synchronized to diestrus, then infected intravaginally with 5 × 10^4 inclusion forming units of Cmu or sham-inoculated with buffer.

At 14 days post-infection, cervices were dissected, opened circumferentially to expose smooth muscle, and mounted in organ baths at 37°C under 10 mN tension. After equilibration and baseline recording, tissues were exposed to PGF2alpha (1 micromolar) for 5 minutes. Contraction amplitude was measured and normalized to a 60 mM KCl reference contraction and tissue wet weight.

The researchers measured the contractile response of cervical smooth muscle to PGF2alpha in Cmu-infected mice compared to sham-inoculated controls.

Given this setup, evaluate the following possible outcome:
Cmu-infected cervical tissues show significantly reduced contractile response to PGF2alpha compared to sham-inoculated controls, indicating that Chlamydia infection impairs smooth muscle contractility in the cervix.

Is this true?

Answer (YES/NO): NO